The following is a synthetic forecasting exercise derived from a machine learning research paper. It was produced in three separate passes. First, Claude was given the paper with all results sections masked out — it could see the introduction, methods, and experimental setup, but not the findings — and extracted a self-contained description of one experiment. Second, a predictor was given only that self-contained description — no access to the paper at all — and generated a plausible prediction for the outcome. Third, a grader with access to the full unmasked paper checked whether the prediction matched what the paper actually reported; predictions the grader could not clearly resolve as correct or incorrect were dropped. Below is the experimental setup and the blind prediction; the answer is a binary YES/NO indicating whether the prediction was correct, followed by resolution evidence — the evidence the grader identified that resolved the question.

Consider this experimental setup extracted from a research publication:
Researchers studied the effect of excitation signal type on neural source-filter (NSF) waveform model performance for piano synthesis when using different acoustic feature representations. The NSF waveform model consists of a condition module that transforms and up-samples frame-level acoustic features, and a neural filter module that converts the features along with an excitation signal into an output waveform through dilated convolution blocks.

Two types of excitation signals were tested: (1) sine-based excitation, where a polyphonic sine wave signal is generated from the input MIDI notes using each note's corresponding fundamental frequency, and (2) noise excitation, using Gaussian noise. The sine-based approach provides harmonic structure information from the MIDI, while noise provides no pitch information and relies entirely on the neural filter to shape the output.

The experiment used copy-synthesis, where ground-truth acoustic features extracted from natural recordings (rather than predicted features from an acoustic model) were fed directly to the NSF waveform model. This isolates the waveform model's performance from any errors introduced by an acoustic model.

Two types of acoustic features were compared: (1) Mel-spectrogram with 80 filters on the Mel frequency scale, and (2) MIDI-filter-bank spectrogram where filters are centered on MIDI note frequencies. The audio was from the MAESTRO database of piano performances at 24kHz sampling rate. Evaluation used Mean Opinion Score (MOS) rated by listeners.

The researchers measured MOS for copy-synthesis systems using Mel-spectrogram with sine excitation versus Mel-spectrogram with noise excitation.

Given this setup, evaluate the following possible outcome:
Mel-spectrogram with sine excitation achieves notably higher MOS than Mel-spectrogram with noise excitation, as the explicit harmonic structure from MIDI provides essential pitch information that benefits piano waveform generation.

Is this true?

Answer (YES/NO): NO